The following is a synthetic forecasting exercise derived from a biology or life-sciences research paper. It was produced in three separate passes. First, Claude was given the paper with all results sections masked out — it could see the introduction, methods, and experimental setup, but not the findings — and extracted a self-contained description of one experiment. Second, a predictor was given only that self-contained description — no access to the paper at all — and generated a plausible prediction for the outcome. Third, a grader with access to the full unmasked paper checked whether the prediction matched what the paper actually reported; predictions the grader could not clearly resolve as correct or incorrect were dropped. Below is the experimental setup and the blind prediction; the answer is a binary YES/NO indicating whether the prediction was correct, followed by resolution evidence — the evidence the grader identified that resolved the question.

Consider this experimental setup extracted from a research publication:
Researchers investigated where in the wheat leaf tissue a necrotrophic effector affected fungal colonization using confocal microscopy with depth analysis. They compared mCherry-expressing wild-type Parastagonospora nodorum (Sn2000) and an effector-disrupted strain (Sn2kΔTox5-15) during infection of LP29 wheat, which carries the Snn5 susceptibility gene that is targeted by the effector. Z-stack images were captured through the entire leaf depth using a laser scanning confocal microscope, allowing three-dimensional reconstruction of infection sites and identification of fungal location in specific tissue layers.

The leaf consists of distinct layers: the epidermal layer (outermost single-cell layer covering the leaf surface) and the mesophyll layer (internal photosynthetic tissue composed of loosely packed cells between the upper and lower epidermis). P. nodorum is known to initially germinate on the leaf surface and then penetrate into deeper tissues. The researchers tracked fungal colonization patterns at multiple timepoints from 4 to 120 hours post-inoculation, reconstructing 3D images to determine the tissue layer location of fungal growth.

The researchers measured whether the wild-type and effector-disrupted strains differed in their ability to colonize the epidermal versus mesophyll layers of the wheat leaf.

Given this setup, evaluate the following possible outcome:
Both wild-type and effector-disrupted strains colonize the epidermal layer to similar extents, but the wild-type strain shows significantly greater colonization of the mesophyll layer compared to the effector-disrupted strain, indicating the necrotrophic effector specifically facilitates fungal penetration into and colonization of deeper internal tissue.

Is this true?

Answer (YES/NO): YES